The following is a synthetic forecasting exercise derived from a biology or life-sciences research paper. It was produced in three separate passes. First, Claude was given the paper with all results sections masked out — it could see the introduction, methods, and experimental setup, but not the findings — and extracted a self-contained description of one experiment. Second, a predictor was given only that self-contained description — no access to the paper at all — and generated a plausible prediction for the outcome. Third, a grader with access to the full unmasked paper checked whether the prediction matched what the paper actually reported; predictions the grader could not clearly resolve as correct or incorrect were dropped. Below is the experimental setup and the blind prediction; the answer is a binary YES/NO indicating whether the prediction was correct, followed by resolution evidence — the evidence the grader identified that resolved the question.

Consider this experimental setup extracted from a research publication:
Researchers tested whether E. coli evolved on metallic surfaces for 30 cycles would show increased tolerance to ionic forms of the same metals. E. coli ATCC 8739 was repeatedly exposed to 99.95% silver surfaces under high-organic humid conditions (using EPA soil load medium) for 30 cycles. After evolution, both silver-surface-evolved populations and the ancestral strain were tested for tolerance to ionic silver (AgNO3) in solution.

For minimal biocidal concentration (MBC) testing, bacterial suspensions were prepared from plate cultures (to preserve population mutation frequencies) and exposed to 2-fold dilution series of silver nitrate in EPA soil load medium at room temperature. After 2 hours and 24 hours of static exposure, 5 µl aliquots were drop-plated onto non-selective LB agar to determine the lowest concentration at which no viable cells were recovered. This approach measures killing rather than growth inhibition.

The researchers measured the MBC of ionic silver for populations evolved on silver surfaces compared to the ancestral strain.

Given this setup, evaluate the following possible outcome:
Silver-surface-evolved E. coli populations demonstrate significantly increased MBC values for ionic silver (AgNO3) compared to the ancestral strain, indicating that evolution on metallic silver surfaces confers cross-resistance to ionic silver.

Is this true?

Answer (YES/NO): NO